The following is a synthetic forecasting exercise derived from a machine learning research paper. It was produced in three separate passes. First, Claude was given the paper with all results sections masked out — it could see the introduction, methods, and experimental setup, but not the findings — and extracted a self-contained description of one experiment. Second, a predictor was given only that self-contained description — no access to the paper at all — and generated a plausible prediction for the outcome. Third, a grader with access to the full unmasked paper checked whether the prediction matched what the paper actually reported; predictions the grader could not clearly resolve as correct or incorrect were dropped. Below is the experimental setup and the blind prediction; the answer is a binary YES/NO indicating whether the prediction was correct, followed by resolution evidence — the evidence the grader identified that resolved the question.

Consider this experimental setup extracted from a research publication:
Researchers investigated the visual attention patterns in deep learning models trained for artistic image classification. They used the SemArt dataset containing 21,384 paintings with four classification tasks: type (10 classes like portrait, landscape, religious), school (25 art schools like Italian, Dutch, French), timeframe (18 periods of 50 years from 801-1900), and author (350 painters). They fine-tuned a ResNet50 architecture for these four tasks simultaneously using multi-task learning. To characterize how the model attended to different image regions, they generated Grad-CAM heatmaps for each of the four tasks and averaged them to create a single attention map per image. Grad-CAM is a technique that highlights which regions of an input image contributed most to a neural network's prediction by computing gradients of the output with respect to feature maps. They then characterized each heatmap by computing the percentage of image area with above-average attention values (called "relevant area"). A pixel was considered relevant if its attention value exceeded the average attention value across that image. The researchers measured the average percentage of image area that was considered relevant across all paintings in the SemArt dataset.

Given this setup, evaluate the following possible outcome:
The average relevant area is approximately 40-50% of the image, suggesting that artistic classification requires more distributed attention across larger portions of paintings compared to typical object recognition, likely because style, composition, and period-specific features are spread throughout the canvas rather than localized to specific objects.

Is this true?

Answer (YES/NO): NO